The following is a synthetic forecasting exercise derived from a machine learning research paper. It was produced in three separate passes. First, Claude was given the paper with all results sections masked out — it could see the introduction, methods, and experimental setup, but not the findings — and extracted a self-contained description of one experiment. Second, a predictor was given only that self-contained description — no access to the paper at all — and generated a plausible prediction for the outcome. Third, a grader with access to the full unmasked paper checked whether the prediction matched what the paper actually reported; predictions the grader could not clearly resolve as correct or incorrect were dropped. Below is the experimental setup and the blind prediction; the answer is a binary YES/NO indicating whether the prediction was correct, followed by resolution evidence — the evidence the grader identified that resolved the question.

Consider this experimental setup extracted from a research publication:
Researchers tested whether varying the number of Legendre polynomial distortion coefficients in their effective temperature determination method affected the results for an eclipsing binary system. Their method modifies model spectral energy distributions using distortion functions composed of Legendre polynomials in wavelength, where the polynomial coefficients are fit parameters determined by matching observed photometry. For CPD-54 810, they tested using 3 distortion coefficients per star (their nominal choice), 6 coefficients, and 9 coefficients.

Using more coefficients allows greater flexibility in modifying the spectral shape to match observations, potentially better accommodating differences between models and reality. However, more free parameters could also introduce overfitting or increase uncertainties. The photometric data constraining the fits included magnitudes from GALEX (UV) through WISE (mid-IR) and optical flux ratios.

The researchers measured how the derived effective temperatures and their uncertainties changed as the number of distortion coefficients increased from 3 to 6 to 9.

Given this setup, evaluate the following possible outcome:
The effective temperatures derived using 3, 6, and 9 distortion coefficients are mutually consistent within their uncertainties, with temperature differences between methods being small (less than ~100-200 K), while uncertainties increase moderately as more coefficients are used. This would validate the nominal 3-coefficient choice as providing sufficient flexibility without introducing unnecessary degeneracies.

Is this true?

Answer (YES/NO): YES